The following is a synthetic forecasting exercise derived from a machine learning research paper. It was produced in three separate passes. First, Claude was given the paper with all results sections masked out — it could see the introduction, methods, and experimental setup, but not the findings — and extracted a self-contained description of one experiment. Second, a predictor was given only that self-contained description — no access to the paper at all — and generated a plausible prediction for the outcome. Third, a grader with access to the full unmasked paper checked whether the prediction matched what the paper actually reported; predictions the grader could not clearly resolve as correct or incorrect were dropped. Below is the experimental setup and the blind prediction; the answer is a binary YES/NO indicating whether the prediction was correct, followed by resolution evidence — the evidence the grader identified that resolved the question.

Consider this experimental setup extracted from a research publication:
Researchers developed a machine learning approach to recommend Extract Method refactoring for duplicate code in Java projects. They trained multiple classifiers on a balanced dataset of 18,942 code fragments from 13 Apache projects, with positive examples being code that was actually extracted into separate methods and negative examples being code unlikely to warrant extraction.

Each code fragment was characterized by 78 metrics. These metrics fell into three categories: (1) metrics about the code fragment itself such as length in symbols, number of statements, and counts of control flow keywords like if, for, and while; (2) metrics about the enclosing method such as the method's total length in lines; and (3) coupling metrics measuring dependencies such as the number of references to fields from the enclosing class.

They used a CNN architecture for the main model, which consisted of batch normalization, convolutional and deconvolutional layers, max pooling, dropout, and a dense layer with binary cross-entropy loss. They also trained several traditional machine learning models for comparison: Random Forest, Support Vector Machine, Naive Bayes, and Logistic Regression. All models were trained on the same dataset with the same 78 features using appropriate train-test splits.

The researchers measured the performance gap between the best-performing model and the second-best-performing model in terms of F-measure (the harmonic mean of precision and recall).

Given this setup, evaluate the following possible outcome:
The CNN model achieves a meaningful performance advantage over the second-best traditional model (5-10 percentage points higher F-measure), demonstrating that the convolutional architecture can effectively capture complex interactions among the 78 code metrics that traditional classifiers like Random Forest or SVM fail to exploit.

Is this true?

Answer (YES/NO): NO